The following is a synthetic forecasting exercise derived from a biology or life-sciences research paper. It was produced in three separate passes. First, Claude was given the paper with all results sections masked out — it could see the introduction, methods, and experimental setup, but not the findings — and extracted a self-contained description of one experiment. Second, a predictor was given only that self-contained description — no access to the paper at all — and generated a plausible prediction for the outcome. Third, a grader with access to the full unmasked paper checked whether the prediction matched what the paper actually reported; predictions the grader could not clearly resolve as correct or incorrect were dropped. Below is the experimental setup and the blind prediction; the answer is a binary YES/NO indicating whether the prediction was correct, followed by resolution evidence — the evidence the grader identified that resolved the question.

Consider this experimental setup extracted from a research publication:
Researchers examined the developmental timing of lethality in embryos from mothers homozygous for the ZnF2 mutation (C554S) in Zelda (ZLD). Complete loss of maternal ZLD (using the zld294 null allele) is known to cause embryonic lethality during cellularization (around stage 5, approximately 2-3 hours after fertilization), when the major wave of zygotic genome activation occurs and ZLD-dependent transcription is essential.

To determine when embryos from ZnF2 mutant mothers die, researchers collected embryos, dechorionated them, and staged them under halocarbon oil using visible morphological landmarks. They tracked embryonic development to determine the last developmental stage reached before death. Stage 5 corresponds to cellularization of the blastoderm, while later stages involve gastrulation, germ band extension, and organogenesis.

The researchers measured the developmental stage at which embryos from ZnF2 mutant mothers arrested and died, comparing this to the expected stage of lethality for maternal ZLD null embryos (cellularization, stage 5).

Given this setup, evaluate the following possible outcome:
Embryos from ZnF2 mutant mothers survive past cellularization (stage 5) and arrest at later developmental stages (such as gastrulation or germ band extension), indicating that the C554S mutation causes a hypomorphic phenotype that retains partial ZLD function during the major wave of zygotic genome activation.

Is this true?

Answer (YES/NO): NO